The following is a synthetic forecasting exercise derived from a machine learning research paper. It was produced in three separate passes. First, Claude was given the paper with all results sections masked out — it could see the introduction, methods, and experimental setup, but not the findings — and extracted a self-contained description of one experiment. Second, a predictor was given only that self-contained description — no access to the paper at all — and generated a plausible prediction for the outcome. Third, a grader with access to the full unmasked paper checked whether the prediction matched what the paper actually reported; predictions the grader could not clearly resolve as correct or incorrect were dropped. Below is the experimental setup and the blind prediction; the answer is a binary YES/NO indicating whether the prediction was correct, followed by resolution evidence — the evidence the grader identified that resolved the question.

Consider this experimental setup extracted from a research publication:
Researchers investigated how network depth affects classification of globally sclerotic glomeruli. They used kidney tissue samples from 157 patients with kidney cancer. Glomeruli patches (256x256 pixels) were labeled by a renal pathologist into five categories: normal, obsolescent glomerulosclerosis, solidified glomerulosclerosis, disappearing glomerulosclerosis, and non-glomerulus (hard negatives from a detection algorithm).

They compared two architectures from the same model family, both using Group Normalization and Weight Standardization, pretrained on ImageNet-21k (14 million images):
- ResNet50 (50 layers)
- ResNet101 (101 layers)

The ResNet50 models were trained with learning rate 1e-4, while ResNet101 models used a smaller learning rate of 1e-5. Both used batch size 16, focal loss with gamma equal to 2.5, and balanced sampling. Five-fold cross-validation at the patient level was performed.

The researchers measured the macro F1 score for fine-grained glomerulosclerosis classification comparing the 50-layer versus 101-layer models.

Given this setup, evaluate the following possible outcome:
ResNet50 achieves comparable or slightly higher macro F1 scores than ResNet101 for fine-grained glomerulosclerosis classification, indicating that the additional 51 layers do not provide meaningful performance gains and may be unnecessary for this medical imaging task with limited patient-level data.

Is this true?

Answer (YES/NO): NO